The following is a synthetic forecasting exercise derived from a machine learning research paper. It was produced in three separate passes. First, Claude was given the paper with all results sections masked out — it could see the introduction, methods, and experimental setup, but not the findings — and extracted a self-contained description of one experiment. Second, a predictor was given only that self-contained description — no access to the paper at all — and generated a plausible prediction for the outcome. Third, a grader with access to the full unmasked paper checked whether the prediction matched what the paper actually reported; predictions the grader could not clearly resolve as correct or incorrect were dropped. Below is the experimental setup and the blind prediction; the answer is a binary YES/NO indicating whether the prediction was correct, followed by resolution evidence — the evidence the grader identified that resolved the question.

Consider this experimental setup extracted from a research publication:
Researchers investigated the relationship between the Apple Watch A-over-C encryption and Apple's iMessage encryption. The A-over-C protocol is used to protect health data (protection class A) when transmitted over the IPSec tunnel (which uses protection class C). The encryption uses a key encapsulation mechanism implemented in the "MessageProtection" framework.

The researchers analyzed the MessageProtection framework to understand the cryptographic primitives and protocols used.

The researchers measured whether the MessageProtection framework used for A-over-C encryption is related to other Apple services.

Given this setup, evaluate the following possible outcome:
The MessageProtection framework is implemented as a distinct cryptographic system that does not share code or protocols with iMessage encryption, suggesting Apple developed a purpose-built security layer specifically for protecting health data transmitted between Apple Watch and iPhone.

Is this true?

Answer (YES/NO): NO